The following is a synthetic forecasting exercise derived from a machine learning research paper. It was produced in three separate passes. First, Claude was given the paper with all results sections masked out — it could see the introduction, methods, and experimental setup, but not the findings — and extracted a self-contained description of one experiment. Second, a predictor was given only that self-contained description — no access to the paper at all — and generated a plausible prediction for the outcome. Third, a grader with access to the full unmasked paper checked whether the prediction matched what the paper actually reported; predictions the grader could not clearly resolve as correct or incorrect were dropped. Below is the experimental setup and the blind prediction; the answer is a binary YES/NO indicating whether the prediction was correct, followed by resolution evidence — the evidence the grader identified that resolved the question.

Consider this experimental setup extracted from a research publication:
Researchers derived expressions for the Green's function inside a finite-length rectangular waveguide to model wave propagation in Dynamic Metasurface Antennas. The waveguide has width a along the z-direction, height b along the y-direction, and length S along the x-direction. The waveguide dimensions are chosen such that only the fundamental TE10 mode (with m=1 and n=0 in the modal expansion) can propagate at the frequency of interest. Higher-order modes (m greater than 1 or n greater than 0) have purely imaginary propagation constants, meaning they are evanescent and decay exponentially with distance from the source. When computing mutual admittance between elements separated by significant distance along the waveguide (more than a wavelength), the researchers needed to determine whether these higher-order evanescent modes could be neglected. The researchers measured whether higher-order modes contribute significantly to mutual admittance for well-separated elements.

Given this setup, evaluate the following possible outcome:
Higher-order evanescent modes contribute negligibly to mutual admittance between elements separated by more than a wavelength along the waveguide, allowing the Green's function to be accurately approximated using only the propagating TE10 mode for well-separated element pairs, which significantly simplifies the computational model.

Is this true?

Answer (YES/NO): YES